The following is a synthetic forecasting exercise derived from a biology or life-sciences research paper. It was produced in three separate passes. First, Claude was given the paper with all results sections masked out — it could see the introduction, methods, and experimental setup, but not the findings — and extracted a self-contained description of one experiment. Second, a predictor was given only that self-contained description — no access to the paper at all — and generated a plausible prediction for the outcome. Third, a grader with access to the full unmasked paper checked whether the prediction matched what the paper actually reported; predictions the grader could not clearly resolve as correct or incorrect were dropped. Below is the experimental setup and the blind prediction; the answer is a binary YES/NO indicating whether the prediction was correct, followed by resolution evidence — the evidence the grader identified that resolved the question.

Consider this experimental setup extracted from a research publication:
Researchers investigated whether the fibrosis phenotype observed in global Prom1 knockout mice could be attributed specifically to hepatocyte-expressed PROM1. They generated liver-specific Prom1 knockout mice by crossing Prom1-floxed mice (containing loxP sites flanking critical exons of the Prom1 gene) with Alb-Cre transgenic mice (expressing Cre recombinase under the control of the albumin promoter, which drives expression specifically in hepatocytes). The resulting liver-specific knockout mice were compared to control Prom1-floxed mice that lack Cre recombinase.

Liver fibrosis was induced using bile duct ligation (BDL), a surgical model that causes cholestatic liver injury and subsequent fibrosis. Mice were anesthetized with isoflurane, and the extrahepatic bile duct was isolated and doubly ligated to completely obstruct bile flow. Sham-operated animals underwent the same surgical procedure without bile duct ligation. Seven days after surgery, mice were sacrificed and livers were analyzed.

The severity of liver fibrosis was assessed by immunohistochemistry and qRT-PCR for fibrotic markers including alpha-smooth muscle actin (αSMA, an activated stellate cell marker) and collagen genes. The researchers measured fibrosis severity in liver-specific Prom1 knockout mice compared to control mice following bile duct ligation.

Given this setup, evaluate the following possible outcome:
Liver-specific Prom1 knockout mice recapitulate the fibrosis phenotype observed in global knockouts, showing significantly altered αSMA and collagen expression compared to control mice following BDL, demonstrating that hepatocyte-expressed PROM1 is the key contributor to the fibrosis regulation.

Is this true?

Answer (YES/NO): YES